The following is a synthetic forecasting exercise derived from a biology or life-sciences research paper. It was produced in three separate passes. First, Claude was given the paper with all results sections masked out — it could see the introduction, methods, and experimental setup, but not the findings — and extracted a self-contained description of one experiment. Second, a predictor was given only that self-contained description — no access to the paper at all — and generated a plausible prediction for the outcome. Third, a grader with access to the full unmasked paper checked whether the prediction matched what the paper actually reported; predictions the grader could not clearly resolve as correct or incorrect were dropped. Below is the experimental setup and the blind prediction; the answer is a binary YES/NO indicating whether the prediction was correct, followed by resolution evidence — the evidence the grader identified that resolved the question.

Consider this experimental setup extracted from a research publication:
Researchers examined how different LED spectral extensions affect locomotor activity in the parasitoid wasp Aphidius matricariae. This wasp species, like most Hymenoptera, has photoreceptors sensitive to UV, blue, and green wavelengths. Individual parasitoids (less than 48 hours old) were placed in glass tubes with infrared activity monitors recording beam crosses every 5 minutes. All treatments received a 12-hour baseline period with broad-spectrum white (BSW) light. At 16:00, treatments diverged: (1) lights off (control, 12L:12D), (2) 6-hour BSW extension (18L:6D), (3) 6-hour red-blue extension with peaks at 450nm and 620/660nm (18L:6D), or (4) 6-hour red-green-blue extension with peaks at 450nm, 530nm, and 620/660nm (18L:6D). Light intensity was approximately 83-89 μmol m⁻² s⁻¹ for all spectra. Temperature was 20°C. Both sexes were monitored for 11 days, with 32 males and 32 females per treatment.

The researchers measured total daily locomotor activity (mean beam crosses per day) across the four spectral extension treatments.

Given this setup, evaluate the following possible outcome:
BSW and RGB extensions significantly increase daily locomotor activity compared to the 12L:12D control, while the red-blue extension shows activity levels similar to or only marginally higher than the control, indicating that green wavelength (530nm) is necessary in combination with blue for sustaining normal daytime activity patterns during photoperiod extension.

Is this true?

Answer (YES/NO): NO